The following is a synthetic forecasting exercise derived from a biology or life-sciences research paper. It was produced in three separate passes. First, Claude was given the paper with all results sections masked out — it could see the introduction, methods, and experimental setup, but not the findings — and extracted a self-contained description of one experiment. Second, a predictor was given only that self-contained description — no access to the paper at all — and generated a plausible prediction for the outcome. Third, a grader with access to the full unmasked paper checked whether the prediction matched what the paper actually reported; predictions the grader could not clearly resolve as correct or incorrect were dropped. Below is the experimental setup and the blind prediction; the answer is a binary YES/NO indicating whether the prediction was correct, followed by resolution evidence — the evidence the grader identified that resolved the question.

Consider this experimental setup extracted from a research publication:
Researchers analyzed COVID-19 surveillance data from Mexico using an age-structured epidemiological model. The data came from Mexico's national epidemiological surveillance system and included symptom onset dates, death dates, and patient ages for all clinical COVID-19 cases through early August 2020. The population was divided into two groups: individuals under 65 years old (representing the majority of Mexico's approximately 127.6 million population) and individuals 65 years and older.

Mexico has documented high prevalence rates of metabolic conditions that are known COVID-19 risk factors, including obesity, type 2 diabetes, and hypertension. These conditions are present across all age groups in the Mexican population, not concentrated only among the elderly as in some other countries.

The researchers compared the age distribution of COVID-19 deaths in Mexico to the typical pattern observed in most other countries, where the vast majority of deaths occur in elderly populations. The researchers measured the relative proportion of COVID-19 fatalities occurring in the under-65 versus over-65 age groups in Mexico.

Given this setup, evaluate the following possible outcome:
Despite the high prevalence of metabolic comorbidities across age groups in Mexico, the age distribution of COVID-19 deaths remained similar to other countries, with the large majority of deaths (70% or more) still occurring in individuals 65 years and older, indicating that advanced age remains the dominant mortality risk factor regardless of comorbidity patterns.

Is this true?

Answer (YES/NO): NO